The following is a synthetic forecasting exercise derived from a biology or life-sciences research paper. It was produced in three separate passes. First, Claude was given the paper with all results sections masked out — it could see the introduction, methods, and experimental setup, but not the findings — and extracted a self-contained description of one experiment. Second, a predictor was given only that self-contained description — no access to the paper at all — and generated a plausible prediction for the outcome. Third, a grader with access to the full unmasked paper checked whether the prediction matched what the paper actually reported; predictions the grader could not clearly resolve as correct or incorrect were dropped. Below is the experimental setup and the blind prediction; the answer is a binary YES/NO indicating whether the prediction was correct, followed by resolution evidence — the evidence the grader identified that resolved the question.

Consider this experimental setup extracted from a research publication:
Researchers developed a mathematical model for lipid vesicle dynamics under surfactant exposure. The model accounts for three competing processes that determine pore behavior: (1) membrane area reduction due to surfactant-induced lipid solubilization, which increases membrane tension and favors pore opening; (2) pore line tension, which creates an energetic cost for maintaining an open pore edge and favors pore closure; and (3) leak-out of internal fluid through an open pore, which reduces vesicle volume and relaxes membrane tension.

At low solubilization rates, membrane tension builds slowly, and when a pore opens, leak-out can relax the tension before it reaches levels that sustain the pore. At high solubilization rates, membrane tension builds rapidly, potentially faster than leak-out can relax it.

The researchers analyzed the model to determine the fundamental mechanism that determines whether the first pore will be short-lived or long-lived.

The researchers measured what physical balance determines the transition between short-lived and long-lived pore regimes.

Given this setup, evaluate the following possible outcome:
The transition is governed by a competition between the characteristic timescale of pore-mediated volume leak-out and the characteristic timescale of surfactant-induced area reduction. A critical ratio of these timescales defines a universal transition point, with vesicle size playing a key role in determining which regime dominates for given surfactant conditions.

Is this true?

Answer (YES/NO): NO